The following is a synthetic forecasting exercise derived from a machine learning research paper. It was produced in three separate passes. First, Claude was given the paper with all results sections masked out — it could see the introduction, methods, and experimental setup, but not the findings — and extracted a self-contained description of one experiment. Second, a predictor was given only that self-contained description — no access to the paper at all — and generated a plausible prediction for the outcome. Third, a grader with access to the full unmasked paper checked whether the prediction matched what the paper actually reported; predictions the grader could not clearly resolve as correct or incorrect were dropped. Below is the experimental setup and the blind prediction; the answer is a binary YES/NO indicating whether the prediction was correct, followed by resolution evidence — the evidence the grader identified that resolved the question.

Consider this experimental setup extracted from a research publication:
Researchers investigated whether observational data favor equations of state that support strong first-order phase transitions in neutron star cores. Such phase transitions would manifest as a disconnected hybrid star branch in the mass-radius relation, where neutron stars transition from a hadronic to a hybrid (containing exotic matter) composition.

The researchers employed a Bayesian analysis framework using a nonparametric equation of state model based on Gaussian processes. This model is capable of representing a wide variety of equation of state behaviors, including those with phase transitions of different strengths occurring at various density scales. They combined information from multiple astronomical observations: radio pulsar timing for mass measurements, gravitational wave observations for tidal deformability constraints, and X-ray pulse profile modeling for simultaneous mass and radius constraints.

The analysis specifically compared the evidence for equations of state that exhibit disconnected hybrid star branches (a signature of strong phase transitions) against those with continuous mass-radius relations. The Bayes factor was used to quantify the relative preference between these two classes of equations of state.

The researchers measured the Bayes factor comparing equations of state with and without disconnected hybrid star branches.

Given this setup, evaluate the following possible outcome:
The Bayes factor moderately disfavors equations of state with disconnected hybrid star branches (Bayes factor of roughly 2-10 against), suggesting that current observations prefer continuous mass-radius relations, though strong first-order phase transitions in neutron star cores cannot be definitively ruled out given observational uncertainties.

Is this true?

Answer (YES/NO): YES